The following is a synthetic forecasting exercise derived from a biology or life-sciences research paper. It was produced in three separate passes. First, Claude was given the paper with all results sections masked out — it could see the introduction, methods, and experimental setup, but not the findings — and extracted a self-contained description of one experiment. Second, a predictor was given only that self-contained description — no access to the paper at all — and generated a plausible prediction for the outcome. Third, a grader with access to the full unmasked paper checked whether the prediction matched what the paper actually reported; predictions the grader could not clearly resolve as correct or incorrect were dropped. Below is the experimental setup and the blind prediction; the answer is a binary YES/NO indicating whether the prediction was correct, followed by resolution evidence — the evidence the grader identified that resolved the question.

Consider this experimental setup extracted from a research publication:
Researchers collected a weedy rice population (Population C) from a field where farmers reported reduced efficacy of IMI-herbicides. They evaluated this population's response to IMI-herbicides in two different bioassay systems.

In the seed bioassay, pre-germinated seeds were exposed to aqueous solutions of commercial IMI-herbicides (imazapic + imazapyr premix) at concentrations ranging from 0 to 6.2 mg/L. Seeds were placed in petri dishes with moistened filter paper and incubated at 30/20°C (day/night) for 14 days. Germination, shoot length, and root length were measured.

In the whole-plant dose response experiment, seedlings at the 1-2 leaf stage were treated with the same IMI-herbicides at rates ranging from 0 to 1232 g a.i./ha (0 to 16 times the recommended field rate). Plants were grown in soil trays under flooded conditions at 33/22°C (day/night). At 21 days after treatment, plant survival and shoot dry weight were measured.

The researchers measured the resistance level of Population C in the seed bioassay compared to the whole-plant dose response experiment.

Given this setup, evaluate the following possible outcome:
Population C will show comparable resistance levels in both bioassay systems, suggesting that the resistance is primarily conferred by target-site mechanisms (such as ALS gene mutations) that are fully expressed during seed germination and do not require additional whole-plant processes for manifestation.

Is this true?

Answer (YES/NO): NO